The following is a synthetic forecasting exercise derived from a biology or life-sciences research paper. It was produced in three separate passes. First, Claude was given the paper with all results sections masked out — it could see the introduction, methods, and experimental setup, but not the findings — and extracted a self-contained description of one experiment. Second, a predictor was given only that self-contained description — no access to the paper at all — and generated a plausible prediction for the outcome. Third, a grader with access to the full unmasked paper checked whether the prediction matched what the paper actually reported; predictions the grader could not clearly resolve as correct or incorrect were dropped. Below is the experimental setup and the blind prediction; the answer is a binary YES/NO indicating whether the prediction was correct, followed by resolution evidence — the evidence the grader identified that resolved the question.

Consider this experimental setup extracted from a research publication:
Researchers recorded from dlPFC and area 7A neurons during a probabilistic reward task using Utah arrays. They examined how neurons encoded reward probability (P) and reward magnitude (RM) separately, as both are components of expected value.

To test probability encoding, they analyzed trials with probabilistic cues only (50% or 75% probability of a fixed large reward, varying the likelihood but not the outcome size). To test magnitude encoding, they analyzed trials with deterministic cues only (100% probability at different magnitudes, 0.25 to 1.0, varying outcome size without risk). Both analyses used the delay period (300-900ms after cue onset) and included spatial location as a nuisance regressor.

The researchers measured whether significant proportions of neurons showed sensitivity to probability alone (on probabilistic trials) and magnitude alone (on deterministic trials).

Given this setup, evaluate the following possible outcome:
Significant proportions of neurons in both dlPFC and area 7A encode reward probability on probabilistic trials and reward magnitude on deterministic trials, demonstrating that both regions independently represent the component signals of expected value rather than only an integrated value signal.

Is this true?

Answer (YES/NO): YES